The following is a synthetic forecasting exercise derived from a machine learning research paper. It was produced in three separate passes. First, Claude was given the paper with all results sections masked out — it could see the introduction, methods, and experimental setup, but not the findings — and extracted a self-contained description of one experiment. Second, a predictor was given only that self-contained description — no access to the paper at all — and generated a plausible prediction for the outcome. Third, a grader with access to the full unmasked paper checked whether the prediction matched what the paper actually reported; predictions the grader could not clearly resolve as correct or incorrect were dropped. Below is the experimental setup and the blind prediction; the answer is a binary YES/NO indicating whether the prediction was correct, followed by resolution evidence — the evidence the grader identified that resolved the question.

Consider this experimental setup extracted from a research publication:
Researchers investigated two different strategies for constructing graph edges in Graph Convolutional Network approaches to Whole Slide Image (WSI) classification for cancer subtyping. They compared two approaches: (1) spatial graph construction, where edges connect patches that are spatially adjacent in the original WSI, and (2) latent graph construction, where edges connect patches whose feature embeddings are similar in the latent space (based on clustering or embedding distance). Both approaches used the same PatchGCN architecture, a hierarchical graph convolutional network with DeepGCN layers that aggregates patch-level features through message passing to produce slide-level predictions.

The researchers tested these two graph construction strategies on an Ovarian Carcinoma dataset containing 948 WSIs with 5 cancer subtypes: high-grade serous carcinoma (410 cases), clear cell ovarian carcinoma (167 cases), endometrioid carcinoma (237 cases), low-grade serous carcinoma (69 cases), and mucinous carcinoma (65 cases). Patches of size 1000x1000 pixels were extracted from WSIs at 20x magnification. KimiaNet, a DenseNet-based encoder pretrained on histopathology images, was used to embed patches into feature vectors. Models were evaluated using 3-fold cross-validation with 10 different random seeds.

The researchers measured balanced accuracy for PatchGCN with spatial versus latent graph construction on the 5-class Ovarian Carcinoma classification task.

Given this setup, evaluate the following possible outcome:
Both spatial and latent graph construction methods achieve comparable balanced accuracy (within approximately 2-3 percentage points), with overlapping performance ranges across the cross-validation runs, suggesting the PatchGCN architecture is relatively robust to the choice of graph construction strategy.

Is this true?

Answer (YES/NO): NO